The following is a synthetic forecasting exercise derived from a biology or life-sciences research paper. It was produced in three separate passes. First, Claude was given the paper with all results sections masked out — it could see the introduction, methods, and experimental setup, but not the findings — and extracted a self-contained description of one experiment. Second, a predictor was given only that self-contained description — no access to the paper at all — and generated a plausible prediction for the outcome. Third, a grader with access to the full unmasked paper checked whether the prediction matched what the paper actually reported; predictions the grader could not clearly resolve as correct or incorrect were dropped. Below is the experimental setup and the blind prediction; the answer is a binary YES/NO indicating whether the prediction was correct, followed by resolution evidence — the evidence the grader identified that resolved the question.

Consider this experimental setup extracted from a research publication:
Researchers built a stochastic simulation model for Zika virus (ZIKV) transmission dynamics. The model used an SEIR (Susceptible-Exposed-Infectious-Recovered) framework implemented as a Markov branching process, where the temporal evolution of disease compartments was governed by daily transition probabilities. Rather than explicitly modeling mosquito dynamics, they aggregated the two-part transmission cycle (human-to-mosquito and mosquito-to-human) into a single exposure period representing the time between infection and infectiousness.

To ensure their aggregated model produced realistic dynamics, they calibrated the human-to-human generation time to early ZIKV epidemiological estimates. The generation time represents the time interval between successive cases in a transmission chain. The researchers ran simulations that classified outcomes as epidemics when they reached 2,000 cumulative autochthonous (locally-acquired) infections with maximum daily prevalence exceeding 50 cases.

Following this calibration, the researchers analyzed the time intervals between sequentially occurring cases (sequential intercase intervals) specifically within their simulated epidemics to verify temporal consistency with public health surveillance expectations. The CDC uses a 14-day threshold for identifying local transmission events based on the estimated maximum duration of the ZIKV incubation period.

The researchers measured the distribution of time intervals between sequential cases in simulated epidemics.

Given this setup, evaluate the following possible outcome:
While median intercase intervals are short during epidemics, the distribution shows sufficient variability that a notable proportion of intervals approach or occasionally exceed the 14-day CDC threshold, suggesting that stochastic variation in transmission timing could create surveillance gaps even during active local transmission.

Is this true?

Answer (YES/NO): NO